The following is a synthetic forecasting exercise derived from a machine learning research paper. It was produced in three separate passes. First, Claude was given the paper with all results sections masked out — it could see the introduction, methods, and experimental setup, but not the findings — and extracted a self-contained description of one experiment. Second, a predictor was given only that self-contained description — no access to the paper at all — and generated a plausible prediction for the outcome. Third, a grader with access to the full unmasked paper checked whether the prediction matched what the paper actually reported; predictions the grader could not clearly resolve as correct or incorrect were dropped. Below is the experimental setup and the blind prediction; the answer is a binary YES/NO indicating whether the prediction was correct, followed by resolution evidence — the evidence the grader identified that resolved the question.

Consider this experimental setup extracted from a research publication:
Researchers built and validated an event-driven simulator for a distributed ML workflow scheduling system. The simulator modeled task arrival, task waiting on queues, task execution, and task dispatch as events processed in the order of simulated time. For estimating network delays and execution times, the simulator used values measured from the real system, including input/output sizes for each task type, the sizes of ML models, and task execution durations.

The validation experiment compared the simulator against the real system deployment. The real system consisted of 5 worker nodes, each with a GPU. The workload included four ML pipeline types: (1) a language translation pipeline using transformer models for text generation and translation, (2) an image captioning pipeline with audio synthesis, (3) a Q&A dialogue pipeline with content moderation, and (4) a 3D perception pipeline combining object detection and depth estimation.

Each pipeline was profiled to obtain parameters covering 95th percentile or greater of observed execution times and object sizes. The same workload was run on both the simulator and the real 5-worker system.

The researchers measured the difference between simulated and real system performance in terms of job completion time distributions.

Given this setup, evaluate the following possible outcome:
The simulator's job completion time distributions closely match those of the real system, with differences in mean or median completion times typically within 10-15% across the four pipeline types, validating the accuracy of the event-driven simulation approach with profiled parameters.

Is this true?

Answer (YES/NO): NO